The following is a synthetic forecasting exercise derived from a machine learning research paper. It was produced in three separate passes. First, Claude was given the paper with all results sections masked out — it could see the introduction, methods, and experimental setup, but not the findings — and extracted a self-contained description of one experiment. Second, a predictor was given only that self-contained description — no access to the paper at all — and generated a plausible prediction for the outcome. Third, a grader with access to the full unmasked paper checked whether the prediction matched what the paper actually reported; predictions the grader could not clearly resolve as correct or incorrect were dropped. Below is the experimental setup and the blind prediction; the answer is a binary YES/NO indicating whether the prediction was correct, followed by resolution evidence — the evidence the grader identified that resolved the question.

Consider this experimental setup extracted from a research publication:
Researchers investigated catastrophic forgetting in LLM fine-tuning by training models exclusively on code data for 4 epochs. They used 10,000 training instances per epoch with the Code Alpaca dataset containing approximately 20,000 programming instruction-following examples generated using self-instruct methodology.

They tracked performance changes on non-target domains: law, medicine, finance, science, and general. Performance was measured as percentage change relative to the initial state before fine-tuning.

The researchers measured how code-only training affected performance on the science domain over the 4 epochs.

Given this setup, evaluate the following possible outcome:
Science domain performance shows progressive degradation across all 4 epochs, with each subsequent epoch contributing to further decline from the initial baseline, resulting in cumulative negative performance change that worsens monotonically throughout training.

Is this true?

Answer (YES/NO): NO